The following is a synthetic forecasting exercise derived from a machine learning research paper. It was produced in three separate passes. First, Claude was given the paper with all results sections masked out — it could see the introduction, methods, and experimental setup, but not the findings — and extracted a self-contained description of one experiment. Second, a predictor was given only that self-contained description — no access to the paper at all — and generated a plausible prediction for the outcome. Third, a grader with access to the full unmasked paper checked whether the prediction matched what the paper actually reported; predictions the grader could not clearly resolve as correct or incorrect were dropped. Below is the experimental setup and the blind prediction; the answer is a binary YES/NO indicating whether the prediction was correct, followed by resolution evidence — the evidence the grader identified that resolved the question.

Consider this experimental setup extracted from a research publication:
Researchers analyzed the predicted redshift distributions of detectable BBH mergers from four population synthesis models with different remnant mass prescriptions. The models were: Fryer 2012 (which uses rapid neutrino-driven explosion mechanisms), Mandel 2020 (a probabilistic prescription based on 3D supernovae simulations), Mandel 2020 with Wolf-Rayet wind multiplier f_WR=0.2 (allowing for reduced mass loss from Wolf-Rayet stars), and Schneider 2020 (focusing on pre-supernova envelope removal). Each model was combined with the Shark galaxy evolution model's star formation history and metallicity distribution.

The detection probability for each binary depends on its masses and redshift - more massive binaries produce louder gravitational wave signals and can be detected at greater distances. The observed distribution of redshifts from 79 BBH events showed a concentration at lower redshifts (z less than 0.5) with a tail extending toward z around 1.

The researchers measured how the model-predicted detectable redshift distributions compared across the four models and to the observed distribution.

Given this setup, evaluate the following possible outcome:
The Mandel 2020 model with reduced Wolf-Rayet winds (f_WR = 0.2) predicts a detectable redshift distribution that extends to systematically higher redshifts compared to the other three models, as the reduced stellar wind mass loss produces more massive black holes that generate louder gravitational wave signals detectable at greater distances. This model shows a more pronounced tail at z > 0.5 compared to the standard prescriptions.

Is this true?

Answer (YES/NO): NO